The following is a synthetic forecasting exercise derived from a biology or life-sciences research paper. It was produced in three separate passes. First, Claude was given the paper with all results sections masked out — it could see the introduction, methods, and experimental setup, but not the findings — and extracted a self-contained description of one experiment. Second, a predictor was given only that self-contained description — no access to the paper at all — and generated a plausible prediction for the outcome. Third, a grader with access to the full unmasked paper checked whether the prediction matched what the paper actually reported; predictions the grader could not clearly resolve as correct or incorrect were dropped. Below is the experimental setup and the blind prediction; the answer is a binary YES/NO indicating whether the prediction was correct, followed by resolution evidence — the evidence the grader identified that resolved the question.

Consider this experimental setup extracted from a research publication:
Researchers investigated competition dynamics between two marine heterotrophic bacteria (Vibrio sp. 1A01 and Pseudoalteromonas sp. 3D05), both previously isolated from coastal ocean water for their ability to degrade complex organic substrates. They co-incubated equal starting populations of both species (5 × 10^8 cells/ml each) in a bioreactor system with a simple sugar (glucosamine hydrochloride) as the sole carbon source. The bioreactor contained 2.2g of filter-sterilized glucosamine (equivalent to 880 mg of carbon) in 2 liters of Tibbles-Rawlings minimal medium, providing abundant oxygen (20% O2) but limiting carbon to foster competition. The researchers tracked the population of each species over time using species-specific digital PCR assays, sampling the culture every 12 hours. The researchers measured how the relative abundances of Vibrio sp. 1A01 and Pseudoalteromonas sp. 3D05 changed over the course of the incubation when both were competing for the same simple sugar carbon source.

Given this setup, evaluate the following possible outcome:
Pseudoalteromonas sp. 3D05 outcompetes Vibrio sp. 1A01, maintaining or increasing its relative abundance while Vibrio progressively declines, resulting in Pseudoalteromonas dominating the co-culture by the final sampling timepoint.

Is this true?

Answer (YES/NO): NO